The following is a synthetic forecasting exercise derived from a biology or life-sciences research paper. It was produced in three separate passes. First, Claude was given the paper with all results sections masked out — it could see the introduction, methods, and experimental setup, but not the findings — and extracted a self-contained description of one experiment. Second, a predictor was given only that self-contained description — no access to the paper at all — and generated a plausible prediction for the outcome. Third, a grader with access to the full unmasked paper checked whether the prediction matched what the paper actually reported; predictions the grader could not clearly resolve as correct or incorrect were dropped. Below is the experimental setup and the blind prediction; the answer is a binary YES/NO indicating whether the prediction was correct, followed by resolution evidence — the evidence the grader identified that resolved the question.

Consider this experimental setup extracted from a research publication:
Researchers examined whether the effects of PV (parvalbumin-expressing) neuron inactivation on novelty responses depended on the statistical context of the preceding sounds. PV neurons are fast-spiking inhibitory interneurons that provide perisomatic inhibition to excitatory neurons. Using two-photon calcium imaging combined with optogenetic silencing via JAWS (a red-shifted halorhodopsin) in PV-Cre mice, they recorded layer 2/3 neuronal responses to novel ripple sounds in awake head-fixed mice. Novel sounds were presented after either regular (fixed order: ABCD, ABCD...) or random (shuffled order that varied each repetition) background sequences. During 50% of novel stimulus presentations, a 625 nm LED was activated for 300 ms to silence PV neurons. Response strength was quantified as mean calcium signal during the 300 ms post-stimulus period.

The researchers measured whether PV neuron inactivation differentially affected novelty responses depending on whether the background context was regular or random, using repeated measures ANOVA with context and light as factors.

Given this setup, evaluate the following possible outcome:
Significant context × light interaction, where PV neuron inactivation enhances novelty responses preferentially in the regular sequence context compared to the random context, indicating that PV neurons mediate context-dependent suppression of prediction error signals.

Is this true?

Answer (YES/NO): NO